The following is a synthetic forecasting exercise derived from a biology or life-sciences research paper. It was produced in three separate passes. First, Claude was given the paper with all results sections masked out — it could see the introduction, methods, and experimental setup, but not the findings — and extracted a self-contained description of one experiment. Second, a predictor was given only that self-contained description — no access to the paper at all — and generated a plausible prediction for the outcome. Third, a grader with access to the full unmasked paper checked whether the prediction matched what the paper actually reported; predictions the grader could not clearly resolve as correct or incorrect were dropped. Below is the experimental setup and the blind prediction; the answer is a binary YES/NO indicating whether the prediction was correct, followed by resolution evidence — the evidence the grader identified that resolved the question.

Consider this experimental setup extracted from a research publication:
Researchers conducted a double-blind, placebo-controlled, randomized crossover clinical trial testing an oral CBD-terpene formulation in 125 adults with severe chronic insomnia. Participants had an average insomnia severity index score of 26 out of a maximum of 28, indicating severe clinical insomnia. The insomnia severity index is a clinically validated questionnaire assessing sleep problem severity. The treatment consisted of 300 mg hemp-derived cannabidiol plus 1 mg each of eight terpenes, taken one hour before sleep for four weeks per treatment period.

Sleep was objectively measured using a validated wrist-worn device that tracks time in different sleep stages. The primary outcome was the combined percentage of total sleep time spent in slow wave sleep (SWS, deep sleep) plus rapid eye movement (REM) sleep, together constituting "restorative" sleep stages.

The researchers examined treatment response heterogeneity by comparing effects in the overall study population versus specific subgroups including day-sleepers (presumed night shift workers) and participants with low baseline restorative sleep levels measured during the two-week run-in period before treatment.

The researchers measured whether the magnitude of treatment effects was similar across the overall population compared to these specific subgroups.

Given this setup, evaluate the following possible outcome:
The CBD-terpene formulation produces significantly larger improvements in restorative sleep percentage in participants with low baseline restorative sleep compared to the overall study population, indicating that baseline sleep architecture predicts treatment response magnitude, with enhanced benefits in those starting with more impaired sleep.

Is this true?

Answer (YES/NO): YES